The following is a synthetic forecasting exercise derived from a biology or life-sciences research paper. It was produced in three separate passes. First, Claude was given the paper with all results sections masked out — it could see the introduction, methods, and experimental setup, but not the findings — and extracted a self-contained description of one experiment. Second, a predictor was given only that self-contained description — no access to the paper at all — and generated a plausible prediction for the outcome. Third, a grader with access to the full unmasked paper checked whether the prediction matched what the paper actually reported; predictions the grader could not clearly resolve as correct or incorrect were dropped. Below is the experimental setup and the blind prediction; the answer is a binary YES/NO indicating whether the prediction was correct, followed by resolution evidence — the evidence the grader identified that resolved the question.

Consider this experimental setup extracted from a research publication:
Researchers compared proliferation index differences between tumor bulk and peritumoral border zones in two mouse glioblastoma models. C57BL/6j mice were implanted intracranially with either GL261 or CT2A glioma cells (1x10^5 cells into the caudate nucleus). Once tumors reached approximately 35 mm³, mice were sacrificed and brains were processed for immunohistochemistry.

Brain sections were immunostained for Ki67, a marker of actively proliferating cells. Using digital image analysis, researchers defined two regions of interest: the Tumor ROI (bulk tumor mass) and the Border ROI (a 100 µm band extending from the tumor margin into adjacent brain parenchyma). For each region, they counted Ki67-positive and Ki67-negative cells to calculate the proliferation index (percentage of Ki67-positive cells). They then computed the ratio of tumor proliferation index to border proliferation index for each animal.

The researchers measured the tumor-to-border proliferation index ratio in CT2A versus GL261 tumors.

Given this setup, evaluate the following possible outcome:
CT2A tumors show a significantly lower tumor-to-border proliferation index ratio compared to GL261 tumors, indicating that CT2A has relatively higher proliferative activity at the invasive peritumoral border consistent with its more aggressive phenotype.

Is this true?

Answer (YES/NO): NO